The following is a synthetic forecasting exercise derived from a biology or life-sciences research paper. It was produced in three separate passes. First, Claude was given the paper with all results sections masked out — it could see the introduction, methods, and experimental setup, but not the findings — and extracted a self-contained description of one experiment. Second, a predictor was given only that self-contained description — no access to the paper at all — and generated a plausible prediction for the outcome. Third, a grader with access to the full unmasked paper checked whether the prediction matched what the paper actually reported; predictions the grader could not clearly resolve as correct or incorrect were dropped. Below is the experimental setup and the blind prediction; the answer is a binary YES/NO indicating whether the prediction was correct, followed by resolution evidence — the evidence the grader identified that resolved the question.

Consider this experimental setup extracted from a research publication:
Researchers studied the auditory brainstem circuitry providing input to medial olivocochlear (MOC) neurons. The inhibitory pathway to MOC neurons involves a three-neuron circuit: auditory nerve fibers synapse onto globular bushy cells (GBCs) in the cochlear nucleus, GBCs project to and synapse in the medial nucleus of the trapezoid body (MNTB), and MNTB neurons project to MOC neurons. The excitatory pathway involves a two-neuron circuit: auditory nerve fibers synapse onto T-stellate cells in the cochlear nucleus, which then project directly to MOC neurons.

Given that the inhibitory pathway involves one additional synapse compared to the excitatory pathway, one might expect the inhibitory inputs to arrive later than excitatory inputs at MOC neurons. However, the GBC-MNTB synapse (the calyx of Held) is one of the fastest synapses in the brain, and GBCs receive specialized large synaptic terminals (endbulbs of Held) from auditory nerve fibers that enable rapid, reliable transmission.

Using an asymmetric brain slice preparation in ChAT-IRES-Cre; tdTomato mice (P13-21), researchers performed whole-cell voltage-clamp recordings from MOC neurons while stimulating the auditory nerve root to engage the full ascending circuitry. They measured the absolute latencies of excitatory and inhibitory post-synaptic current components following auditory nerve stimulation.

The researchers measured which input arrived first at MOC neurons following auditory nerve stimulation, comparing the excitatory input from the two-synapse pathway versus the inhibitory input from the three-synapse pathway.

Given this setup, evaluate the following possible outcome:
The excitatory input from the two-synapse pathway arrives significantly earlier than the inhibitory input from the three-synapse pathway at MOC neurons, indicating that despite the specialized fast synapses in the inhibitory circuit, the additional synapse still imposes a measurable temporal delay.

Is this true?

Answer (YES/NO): NO